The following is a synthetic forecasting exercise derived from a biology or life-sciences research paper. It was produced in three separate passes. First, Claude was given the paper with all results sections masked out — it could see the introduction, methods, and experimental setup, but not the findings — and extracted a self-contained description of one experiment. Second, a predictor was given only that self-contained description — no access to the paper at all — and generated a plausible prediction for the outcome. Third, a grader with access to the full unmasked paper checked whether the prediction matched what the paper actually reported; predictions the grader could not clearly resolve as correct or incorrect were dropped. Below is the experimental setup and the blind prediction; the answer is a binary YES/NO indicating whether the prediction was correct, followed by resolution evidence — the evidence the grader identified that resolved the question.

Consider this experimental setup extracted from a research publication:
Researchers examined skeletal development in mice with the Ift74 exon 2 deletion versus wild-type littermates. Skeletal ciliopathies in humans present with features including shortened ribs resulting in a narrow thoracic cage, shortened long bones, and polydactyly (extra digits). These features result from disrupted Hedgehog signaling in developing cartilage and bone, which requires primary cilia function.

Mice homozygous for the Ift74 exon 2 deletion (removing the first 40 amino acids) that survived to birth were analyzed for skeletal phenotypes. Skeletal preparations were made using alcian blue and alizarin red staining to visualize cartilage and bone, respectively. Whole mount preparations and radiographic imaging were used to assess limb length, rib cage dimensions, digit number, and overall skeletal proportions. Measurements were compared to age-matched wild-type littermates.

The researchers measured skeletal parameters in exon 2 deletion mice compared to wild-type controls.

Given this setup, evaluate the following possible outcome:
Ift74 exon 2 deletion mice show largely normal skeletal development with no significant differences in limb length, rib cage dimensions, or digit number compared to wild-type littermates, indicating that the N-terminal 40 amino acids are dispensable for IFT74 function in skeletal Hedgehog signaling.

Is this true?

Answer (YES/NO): NO